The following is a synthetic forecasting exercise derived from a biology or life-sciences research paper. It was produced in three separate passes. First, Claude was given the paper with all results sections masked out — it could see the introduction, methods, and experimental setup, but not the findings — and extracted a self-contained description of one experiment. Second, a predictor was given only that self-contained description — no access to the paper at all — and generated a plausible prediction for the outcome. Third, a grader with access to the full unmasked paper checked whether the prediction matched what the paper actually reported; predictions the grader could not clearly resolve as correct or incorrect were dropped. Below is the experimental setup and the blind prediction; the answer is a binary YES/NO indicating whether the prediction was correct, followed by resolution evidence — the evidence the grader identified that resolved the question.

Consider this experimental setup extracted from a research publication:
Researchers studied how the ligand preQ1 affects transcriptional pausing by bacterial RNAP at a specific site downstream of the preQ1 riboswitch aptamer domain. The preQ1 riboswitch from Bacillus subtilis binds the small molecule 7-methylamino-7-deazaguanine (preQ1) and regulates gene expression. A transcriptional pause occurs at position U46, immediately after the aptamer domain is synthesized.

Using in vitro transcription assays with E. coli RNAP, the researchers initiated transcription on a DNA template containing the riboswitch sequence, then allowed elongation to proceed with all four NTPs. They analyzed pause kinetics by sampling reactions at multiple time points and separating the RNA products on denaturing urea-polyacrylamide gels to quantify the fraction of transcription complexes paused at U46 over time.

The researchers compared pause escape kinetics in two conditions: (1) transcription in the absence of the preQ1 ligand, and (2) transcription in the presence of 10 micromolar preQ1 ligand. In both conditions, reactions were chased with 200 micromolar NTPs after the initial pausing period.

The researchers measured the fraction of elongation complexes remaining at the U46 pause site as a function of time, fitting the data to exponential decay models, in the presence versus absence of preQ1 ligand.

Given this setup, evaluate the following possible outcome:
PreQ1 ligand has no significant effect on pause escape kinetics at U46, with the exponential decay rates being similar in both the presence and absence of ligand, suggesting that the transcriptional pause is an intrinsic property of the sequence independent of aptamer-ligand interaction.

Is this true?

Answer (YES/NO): NO